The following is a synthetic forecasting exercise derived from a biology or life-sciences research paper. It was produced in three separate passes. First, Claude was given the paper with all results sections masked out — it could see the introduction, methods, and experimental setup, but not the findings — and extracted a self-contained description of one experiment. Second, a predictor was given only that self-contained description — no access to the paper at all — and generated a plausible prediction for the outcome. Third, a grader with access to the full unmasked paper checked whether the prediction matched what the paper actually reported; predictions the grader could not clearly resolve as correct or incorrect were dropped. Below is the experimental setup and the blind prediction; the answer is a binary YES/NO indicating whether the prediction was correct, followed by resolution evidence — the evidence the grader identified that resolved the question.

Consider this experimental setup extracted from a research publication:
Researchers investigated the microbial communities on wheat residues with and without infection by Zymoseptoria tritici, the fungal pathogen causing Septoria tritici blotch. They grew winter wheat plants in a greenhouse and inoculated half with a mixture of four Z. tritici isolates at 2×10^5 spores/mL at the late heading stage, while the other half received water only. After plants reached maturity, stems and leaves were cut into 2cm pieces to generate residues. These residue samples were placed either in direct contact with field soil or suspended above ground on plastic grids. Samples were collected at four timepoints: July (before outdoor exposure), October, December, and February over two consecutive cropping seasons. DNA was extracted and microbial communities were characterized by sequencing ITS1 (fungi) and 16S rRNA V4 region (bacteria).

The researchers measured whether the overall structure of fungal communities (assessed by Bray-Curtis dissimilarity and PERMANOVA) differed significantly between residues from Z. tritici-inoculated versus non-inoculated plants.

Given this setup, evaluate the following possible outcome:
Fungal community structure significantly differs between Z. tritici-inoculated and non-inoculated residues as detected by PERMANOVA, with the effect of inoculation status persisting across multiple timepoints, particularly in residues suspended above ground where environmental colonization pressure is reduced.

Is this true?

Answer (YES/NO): NO